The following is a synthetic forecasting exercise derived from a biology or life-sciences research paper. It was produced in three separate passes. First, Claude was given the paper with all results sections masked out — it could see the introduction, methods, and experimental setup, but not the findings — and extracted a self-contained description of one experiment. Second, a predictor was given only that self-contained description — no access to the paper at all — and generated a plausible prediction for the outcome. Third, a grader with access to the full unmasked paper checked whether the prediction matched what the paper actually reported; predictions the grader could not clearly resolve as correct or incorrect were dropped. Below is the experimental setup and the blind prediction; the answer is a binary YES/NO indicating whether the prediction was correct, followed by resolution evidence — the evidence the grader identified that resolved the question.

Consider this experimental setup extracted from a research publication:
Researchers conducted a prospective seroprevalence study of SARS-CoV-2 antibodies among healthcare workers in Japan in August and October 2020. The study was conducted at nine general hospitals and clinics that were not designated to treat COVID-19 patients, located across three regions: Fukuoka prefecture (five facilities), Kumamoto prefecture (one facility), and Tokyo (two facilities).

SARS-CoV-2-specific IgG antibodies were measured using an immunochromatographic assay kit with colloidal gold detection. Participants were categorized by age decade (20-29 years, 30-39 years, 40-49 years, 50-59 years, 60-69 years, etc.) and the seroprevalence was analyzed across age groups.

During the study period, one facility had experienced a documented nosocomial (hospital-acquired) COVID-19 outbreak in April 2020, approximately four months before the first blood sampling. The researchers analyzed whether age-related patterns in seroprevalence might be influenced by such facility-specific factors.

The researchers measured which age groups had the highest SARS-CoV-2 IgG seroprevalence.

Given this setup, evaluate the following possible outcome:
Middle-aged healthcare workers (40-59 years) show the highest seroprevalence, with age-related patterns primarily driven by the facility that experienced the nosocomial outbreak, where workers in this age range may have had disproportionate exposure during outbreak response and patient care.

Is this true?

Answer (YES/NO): NO